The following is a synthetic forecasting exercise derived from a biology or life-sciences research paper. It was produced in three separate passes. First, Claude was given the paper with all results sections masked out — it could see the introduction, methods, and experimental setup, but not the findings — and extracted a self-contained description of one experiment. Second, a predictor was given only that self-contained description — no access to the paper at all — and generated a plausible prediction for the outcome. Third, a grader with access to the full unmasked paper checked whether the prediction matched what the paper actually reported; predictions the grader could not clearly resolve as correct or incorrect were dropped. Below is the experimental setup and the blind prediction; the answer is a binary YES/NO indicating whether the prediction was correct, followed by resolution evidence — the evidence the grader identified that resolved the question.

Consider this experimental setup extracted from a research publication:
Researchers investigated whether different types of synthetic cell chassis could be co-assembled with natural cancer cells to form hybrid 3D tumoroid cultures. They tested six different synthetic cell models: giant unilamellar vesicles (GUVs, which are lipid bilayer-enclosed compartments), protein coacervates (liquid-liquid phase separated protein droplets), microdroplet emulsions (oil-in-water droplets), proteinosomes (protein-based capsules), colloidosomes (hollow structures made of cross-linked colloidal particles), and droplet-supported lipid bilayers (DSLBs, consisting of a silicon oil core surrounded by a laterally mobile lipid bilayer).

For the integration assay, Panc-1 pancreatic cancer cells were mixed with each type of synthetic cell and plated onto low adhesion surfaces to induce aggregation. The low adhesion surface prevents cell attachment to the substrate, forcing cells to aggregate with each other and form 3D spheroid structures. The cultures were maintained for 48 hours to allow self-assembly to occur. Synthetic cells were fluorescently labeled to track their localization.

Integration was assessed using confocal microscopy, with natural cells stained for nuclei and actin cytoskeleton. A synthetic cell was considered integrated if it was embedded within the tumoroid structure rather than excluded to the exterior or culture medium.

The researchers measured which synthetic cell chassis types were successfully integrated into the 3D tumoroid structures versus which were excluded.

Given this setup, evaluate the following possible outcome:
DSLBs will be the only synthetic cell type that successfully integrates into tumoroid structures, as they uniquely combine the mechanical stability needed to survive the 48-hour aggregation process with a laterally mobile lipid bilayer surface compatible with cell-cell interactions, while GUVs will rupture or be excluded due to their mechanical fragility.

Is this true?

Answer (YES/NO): NO